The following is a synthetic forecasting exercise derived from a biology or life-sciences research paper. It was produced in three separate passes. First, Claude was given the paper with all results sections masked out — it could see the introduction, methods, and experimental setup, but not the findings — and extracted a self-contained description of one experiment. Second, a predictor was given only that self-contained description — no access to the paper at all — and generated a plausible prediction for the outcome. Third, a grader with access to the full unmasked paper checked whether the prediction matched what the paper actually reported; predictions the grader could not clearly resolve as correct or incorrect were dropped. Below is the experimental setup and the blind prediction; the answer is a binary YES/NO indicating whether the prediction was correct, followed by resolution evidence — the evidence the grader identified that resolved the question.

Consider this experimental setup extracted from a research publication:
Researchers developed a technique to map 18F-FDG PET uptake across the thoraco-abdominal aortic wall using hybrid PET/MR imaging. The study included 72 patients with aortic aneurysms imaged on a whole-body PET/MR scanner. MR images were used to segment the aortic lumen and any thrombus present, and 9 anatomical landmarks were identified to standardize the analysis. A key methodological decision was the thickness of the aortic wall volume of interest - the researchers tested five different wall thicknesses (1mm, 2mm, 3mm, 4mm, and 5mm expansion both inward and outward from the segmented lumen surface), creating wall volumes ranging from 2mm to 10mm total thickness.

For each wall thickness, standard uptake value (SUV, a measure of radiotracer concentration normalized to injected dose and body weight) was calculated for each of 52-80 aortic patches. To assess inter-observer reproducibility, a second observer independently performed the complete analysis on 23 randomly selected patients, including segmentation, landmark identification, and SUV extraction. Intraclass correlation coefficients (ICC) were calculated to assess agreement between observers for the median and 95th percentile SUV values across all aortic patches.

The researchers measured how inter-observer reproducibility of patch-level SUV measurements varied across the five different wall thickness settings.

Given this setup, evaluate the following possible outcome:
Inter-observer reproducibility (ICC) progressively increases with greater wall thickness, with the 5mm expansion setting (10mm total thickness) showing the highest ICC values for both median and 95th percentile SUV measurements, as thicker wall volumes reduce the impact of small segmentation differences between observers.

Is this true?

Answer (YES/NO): YES